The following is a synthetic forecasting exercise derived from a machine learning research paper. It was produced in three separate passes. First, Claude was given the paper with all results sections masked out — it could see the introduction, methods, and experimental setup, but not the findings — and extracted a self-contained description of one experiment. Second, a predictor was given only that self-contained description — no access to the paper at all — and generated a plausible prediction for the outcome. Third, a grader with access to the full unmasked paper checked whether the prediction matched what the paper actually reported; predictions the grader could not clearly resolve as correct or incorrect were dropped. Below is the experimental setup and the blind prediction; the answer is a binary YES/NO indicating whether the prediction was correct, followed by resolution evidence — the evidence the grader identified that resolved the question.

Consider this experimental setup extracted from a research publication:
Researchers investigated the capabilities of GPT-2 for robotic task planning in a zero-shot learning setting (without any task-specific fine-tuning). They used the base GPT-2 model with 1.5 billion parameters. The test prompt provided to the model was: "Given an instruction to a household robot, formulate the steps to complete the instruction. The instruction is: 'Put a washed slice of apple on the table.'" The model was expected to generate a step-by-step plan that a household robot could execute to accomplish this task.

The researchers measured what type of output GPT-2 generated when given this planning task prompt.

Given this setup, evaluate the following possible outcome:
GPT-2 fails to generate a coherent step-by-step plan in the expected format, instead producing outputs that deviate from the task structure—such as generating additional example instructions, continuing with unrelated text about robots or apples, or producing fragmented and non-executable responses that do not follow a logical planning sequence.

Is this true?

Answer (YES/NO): NO